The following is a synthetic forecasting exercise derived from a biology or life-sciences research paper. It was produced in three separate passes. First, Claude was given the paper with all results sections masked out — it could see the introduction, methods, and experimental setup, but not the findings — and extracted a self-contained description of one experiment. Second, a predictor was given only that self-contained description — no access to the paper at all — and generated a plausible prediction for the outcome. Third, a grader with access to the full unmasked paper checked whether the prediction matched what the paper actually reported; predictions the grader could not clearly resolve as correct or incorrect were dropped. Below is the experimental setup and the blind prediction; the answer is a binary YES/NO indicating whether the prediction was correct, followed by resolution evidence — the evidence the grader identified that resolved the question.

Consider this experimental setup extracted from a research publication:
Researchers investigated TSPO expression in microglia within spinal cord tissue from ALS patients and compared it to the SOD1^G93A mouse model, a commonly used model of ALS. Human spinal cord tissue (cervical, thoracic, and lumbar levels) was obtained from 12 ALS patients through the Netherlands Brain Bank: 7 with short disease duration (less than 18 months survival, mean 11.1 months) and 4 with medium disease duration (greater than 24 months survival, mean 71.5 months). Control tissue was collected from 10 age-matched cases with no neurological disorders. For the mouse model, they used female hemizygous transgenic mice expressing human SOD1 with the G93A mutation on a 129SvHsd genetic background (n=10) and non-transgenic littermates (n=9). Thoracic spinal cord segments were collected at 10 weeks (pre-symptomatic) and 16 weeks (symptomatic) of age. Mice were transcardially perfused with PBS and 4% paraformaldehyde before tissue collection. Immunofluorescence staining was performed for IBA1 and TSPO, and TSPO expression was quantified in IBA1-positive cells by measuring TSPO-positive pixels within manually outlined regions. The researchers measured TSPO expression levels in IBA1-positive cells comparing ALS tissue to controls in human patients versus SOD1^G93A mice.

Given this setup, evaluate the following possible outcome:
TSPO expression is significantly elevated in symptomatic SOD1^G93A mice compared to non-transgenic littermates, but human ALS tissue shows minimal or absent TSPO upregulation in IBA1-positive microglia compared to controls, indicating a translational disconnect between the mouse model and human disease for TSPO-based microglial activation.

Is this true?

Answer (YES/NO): YES